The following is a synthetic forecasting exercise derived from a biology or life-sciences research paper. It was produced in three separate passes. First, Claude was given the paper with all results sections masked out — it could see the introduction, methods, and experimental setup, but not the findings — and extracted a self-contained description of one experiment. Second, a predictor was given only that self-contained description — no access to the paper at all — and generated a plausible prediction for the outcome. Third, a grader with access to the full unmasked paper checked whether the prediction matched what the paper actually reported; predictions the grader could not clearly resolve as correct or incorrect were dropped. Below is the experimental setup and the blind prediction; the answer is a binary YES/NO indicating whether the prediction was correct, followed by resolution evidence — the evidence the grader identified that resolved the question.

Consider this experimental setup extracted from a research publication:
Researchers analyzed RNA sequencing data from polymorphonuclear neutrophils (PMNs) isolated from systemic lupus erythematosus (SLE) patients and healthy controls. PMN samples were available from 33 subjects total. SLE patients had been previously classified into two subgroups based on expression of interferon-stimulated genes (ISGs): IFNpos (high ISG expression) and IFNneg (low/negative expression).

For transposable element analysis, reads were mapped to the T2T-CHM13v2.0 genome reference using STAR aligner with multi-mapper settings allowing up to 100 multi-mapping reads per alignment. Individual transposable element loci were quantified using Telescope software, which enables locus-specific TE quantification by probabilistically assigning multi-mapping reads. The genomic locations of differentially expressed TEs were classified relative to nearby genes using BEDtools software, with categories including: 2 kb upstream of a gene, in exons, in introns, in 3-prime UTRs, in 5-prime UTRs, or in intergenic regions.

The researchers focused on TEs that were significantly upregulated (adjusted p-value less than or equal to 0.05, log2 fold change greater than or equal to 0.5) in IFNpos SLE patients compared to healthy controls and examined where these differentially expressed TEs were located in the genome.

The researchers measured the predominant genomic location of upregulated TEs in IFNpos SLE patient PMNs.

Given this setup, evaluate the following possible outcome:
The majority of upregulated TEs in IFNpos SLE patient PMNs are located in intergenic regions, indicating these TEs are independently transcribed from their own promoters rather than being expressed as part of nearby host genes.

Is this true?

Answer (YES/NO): NO